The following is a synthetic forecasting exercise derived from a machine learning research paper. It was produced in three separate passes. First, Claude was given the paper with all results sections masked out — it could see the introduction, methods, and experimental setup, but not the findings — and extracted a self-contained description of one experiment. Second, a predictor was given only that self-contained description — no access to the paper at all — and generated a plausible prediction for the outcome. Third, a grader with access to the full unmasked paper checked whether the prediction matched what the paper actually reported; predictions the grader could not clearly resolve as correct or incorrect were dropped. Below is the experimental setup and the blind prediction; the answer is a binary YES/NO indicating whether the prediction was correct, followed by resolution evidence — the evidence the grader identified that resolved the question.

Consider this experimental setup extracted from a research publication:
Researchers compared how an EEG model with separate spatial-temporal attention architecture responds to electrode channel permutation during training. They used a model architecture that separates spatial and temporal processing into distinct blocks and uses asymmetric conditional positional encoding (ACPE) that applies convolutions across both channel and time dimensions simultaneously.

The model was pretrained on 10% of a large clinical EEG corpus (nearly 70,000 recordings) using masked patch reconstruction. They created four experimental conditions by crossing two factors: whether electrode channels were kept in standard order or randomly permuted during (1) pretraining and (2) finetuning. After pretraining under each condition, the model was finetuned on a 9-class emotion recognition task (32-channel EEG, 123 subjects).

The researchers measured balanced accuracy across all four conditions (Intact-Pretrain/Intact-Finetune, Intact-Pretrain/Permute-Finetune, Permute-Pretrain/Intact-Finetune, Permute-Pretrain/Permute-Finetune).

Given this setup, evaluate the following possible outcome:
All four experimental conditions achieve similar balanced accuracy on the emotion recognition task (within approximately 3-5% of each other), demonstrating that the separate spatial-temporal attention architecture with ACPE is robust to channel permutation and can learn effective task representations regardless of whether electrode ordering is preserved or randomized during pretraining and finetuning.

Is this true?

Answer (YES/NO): NO